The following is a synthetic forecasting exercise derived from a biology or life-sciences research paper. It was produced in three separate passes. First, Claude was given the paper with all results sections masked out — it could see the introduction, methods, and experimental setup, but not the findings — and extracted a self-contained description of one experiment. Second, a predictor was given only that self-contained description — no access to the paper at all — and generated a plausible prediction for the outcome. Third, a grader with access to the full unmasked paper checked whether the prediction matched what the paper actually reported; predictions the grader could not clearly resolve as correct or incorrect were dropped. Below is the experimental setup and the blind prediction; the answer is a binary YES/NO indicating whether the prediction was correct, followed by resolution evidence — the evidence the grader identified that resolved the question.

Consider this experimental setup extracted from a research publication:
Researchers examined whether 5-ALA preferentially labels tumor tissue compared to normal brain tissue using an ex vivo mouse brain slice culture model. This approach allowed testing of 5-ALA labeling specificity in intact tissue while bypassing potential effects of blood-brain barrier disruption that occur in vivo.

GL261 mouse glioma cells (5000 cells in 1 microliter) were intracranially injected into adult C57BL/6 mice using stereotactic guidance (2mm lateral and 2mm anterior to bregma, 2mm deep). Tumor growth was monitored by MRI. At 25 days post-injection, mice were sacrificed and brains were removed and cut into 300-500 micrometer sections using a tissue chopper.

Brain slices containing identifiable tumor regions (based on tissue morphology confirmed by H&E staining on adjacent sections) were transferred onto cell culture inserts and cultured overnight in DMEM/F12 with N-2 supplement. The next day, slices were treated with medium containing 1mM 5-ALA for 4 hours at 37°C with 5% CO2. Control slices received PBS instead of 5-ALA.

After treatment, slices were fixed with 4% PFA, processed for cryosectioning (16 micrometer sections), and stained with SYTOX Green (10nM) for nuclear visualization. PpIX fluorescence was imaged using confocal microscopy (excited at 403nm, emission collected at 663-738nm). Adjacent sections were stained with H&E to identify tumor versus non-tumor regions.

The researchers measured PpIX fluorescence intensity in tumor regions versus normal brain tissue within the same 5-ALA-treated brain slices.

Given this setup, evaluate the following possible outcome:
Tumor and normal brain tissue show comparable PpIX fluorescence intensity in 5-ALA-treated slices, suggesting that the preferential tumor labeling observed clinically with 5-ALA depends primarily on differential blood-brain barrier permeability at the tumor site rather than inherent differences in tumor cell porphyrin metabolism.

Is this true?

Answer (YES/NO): NO